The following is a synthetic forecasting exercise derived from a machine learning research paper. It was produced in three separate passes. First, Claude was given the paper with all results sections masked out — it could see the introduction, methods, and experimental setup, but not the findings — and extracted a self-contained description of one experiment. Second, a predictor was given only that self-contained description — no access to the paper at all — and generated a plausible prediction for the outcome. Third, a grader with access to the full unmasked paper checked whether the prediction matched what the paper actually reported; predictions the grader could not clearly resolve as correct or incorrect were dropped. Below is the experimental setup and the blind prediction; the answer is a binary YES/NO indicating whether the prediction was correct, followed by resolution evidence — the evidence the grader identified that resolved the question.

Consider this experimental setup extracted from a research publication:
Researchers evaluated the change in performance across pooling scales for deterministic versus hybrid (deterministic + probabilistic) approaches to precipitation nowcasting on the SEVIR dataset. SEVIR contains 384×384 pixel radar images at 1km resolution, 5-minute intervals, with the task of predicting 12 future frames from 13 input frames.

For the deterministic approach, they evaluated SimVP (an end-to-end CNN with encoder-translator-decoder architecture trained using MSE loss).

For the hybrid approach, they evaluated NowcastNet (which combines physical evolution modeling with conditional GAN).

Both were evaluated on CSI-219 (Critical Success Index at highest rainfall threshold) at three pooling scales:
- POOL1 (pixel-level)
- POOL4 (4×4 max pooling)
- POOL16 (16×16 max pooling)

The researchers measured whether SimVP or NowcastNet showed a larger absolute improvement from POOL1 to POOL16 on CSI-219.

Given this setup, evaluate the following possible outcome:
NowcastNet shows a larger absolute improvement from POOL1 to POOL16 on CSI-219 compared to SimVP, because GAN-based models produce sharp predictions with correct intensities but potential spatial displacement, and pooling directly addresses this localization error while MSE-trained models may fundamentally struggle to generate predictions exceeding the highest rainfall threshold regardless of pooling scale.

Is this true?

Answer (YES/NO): YES